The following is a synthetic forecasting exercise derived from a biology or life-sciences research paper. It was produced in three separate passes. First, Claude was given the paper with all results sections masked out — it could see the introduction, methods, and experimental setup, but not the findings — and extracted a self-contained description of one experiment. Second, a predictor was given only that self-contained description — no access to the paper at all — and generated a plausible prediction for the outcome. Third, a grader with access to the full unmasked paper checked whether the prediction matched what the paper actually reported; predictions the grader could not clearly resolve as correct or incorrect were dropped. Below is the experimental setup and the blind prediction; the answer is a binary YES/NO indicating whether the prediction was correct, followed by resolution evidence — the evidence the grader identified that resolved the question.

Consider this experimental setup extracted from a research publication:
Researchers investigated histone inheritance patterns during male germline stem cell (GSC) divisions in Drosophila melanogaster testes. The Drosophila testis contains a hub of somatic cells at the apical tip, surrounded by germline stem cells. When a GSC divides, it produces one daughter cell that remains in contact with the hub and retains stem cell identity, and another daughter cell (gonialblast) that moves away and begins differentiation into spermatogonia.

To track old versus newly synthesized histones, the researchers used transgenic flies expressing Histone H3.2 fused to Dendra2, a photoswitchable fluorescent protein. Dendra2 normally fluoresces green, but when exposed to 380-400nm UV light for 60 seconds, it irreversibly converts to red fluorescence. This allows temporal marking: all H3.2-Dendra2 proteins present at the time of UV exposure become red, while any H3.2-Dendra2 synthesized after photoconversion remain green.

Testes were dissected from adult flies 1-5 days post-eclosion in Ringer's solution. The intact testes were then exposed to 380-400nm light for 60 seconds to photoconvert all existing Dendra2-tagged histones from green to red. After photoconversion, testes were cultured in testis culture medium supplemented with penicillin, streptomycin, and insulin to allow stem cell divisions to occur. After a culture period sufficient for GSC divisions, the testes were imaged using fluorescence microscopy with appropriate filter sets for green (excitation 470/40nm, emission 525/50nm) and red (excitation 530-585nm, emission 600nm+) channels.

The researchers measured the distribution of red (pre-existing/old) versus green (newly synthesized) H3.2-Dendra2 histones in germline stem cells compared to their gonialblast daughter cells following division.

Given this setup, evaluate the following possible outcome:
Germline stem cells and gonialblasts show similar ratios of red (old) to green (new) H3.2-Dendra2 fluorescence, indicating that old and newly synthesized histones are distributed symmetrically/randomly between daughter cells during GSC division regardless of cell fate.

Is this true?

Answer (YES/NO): YES